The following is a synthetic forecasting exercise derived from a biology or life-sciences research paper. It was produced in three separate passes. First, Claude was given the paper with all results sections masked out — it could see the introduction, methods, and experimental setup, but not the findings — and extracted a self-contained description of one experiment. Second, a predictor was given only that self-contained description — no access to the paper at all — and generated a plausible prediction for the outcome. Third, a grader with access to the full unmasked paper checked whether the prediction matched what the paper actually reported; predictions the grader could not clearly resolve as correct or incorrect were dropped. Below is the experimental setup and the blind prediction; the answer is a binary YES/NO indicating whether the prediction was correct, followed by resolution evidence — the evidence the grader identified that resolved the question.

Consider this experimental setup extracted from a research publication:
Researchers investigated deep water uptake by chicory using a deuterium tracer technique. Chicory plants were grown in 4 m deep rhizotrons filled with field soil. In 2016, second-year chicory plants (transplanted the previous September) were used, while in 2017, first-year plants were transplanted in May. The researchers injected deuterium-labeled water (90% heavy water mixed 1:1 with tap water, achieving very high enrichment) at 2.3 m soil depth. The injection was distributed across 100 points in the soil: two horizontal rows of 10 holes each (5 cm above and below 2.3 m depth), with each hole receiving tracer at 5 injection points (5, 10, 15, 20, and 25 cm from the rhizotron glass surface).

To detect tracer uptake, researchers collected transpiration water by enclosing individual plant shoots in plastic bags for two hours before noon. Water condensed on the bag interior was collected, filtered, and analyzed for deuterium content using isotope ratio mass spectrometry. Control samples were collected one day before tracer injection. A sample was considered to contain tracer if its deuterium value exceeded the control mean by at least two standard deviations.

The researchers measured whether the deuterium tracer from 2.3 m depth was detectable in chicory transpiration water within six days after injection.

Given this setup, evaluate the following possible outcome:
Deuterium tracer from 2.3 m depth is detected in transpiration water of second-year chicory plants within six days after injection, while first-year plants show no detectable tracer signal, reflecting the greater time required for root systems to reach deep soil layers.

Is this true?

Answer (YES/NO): NO